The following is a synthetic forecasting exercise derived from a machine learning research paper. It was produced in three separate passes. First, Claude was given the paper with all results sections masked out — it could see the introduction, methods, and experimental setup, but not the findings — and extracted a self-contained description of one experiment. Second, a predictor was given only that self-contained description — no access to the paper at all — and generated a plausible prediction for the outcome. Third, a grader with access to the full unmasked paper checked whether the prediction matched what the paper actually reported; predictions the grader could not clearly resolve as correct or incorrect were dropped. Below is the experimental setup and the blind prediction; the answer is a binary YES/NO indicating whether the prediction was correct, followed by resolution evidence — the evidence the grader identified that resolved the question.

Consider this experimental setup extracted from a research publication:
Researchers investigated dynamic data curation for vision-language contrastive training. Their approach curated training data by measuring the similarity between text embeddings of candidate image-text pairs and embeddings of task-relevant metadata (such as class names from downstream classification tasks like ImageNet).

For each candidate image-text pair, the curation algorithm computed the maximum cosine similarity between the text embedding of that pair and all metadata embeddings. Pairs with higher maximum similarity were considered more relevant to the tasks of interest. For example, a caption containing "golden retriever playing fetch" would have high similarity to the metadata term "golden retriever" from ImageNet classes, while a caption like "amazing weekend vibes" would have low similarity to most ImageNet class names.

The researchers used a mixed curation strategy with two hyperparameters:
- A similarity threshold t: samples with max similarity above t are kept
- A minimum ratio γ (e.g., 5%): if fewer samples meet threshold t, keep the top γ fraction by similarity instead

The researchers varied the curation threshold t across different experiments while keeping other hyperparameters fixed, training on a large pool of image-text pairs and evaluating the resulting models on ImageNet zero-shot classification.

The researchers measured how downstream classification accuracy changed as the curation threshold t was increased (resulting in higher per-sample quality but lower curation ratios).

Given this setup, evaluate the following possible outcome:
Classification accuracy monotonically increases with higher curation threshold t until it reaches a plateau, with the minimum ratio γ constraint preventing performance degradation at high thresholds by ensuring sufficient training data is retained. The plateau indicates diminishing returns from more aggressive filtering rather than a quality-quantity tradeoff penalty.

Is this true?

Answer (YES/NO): NO